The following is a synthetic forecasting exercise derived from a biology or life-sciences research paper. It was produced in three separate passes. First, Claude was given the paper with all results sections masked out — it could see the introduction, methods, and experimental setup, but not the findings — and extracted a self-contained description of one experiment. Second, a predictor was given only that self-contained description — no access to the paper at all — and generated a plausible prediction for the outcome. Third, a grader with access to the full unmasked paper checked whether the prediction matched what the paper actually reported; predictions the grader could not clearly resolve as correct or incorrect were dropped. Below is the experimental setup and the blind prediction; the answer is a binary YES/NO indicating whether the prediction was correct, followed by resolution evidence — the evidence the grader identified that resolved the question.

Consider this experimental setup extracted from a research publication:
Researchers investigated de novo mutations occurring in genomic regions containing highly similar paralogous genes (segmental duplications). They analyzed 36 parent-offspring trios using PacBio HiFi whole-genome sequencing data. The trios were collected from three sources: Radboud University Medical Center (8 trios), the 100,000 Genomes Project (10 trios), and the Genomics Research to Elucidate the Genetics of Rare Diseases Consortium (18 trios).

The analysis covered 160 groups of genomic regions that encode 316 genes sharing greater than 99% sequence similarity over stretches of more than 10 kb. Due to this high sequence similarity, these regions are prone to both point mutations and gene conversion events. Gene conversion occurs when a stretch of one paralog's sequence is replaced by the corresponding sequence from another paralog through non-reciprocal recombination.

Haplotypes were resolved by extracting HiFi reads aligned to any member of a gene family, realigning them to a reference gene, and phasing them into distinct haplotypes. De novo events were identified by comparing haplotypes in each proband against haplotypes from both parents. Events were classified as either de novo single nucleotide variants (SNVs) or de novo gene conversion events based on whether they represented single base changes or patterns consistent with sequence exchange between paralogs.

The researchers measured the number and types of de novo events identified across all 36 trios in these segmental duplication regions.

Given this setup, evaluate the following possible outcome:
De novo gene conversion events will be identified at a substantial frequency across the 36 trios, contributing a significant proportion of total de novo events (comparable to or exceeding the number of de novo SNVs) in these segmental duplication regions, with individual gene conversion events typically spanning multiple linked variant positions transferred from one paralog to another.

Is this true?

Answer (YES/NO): NO